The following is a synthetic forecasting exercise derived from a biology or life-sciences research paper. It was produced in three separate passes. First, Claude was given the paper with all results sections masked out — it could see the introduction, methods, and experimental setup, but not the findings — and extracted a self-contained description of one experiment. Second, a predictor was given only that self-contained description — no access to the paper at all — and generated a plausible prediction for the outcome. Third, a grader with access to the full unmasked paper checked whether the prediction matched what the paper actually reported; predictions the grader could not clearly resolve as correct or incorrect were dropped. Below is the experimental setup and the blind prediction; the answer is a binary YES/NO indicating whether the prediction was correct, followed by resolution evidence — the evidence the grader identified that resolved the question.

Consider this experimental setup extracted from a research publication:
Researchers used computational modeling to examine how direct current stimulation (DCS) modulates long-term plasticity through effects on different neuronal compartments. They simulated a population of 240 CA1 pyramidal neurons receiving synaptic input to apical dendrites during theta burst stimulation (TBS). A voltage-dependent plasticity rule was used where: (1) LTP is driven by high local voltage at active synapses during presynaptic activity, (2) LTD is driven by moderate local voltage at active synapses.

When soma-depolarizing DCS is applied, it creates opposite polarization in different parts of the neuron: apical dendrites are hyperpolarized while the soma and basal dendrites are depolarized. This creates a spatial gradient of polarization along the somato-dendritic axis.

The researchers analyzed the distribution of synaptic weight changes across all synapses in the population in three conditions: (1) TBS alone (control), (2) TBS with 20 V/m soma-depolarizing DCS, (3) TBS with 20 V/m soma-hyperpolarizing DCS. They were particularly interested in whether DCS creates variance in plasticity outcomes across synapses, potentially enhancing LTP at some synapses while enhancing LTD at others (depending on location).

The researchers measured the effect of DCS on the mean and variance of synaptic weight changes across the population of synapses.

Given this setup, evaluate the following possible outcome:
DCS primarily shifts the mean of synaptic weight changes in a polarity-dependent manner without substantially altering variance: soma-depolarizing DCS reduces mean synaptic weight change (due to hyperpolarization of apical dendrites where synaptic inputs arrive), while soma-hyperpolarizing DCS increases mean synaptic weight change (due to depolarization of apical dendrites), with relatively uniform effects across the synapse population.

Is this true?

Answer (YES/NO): NO